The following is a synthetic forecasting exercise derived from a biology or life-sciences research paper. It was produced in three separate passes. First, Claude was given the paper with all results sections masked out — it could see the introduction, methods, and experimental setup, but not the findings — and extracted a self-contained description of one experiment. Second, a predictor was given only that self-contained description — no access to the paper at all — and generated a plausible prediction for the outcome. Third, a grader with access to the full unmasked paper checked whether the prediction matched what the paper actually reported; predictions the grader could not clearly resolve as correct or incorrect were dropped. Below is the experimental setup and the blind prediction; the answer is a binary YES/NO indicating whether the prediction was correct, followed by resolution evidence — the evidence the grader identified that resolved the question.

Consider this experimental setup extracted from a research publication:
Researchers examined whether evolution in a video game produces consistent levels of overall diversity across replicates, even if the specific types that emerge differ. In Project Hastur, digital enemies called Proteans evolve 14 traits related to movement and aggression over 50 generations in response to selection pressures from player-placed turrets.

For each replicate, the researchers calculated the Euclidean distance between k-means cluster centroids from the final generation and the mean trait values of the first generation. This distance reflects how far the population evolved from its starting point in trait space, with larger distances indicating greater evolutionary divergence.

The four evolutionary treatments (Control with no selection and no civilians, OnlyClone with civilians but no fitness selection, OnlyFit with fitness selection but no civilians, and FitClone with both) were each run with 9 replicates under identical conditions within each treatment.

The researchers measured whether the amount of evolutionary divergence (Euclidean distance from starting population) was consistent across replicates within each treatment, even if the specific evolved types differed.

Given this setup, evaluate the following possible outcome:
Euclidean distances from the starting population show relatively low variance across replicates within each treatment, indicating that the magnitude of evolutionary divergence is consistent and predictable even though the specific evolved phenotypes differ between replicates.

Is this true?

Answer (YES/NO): YES